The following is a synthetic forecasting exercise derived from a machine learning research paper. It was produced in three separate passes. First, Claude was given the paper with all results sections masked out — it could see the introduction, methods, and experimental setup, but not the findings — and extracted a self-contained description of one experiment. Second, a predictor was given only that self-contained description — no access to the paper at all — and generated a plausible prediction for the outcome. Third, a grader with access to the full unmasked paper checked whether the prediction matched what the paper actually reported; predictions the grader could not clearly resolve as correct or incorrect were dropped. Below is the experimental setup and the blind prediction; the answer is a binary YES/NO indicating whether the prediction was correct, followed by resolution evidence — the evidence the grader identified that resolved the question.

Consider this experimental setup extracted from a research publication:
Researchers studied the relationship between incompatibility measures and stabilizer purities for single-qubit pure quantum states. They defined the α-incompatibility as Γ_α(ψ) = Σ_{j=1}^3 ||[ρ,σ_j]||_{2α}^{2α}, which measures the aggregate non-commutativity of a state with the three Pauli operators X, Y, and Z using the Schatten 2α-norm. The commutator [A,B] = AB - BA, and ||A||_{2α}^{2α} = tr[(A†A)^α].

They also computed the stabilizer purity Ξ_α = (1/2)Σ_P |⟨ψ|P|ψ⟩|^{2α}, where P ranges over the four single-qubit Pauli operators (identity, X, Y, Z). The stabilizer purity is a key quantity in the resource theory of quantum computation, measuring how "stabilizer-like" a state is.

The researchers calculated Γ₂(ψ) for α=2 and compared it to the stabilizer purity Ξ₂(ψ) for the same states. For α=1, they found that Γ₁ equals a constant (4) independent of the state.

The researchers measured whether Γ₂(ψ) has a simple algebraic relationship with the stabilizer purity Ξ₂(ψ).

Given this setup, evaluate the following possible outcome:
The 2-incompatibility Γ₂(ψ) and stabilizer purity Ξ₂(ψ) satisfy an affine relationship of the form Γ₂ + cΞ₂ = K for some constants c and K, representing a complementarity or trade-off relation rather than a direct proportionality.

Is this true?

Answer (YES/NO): NO